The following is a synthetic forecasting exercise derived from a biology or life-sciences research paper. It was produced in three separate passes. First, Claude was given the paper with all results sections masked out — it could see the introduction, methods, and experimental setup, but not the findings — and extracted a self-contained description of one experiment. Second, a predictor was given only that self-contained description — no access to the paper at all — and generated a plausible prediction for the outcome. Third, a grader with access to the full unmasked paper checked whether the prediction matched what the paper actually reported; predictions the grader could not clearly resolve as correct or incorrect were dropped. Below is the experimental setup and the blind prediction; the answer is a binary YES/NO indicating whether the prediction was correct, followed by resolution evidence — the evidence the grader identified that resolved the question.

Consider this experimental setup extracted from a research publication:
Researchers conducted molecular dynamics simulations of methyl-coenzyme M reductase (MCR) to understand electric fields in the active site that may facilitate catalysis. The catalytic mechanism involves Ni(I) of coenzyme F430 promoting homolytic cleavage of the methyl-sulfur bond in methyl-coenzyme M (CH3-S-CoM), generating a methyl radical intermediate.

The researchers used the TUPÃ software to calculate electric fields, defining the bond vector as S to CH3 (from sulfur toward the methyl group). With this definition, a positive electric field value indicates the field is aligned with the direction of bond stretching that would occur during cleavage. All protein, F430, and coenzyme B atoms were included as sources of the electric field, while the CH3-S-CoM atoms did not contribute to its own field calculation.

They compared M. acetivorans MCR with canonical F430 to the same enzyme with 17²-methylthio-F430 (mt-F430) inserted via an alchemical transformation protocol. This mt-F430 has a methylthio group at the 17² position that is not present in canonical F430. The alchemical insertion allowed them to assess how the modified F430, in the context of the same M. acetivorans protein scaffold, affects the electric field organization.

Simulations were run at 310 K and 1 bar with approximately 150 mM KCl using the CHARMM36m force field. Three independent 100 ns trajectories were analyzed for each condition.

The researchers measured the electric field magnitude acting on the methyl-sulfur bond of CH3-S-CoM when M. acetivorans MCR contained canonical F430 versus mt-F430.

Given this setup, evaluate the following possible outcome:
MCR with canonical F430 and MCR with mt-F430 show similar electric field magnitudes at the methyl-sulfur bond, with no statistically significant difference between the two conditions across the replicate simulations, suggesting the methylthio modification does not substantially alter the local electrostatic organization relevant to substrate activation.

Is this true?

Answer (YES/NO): NO